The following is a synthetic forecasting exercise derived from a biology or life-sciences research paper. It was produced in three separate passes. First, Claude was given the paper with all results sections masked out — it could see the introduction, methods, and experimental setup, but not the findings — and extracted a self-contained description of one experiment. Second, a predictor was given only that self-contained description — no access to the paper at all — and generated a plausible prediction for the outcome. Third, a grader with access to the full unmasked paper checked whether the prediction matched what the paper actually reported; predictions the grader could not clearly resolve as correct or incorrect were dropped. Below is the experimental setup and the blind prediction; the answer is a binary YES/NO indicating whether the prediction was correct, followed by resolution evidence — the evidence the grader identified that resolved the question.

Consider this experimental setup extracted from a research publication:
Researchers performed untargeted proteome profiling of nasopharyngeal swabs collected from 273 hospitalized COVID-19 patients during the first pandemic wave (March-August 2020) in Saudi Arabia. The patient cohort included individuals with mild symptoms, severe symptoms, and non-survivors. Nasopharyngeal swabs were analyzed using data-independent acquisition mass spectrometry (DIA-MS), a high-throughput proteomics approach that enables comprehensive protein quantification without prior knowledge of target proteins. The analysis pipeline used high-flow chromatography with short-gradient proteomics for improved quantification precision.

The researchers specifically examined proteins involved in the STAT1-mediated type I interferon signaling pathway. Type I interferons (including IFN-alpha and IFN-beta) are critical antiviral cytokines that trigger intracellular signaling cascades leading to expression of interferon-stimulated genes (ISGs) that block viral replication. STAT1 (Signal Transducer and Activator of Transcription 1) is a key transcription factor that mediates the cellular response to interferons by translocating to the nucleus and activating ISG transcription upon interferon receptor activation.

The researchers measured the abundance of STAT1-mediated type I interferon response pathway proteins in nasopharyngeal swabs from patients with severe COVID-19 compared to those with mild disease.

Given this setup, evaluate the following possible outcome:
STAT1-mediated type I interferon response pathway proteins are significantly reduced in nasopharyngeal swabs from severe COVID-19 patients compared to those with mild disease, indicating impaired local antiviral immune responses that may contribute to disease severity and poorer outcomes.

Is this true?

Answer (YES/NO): YES